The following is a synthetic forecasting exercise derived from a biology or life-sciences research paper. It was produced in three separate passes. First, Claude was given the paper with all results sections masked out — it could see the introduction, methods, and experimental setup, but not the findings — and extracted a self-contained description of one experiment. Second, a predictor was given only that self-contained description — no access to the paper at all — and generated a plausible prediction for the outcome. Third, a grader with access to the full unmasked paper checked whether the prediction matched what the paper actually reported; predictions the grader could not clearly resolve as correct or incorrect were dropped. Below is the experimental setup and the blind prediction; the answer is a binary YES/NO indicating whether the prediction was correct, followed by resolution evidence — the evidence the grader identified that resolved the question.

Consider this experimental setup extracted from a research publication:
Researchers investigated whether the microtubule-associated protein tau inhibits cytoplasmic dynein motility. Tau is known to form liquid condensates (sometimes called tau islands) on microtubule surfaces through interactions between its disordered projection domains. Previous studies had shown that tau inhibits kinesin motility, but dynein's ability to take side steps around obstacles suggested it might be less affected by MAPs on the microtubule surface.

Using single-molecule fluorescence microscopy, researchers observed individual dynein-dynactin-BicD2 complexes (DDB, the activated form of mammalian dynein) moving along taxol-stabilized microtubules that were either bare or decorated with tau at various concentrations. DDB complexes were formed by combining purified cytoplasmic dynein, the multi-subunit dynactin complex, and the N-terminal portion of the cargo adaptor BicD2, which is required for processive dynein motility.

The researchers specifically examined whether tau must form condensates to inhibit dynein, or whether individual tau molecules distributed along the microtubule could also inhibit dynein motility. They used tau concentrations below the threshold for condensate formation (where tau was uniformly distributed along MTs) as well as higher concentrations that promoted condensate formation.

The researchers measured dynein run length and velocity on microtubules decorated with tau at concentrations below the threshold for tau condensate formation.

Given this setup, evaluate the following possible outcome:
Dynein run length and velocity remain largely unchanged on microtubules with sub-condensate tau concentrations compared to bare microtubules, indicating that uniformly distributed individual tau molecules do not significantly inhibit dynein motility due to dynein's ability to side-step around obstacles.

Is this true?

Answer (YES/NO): NO